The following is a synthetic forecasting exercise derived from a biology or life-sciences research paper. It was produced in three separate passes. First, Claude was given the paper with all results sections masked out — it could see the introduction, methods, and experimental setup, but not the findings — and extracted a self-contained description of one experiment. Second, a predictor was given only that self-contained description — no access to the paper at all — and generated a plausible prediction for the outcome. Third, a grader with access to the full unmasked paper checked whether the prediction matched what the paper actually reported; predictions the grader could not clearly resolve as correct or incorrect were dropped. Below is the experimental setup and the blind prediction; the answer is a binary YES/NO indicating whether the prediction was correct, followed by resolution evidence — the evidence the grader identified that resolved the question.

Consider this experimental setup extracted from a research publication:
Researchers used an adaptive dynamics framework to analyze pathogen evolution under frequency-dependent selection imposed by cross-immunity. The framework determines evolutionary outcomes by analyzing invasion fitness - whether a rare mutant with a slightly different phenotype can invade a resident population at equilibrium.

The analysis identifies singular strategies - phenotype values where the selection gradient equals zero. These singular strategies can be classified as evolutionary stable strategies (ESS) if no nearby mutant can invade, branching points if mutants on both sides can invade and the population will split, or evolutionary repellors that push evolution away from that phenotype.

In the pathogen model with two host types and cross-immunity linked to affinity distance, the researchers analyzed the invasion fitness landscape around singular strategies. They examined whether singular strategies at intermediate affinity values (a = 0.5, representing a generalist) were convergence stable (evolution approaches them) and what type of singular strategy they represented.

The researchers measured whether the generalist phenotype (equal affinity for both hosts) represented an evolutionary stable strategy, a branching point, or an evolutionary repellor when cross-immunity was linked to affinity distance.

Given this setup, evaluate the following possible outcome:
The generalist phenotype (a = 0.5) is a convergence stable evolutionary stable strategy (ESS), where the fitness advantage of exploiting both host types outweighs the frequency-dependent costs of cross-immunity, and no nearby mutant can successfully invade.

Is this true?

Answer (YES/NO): NO